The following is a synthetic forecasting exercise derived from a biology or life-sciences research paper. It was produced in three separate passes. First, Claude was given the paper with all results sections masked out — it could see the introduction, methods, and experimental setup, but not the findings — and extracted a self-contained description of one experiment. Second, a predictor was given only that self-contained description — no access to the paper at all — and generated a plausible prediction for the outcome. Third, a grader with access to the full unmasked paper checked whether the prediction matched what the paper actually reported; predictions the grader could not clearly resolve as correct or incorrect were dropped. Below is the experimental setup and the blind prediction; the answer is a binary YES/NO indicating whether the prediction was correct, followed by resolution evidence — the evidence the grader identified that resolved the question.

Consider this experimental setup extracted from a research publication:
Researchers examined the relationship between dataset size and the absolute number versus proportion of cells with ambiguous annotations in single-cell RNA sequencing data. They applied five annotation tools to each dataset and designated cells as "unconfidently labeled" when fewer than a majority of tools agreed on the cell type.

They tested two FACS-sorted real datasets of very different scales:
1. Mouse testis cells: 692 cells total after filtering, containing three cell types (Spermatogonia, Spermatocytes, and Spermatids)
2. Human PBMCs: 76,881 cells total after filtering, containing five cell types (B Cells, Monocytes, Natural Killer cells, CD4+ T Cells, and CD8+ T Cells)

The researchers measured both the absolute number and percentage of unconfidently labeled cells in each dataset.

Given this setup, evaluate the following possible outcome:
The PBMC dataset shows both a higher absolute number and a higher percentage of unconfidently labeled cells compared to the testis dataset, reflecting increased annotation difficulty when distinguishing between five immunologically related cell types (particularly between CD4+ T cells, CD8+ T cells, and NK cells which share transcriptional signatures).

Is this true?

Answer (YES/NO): NO